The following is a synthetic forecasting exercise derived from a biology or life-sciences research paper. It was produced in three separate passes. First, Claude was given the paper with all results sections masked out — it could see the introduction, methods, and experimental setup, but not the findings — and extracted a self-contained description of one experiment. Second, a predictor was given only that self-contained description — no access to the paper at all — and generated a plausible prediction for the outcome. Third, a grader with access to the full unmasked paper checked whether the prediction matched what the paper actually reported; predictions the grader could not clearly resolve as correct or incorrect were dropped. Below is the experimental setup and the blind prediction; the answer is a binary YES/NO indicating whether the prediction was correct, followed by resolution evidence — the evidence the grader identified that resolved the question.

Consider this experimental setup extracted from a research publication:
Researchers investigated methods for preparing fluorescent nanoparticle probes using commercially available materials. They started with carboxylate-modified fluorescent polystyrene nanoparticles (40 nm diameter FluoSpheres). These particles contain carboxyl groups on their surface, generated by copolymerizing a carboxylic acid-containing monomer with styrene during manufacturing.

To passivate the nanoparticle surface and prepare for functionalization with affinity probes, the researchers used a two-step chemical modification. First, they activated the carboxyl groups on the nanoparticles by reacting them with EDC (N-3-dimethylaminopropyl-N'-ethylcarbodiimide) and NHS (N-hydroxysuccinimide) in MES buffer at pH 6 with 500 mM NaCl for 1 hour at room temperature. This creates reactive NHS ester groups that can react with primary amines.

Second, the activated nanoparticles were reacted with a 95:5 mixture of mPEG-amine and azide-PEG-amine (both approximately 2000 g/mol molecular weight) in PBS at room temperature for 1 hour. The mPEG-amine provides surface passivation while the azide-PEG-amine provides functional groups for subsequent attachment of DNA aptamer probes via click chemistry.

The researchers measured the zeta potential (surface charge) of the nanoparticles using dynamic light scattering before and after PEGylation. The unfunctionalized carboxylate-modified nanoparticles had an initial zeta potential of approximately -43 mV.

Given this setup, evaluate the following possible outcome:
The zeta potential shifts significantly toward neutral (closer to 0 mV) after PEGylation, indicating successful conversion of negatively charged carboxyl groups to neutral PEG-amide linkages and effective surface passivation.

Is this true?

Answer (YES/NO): YES